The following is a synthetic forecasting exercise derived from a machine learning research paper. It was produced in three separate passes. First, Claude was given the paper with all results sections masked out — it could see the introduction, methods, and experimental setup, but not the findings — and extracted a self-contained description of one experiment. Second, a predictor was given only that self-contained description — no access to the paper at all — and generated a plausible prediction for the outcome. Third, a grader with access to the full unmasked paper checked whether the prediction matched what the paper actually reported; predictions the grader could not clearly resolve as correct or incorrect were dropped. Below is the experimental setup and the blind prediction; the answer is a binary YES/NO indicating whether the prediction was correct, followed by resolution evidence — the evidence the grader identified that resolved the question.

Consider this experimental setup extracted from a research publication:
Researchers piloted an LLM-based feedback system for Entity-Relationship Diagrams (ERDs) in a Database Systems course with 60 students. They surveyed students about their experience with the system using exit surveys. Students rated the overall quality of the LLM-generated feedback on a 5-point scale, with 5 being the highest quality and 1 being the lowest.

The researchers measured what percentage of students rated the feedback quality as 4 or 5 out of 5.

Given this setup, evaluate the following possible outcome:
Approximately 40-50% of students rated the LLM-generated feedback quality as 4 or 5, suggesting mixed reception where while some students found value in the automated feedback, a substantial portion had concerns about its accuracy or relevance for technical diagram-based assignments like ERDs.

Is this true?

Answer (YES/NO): NO